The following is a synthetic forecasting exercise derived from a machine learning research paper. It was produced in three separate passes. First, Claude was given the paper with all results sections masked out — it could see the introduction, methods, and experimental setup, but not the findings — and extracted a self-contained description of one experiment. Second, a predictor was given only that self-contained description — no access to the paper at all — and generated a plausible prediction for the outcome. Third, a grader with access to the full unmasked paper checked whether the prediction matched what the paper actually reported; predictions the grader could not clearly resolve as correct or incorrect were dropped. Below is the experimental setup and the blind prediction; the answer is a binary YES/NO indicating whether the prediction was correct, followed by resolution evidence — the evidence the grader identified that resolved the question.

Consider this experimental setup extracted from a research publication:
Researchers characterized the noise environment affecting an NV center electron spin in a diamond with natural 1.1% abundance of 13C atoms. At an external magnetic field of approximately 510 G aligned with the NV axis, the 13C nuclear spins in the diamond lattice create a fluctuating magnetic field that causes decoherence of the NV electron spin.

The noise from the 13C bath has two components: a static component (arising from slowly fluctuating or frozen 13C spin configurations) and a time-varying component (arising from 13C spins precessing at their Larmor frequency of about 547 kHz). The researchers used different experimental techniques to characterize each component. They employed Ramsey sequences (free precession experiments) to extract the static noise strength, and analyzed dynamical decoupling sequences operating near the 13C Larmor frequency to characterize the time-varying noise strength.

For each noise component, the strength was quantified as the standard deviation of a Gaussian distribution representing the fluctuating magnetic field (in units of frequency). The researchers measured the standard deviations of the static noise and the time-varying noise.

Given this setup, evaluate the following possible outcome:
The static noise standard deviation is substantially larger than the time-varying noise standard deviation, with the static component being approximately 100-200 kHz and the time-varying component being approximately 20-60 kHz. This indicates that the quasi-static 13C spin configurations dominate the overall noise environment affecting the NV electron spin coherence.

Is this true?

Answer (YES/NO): NO